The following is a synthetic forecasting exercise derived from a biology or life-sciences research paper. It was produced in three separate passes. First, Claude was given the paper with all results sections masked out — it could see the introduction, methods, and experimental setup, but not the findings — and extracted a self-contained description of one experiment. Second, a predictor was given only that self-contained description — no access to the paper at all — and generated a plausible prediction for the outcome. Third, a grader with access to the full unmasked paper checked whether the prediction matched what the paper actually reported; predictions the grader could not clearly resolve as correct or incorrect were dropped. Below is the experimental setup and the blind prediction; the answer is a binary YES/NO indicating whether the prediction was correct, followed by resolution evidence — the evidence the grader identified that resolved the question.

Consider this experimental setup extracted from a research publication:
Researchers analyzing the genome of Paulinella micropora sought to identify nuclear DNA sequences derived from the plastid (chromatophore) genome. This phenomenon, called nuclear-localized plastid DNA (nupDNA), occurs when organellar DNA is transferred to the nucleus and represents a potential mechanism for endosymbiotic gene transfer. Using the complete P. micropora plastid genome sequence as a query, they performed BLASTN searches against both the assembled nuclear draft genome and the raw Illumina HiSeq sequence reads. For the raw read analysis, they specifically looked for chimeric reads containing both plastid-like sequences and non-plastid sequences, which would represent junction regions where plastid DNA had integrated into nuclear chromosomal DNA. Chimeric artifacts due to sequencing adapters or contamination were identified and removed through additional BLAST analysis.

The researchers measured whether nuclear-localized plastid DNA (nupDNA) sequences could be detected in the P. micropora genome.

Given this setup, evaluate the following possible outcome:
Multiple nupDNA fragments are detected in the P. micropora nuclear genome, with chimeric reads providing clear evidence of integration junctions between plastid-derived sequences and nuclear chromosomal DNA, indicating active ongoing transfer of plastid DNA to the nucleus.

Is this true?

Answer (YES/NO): NO